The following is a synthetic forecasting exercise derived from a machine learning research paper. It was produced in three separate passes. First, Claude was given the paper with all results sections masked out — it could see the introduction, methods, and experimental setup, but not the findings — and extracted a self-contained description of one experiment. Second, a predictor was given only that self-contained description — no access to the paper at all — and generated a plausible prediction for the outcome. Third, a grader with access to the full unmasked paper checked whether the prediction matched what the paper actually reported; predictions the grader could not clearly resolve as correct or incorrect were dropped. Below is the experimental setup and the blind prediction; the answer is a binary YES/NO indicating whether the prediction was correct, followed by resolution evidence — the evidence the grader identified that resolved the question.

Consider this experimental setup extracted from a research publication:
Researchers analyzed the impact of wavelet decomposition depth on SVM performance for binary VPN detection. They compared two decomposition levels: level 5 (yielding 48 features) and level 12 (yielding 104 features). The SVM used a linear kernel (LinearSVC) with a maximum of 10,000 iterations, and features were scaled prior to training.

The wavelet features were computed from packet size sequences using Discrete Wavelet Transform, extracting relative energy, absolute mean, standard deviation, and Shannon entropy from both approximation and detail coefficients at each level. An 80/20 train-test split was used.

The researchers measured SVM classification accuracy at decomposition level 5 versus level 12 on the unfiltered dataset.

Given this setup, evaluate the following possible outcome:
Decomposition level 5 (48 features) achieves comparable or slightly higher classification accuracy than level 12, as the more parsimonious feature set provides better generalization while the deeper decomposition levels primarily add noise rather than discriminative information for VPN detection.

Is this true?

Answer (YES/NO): NO